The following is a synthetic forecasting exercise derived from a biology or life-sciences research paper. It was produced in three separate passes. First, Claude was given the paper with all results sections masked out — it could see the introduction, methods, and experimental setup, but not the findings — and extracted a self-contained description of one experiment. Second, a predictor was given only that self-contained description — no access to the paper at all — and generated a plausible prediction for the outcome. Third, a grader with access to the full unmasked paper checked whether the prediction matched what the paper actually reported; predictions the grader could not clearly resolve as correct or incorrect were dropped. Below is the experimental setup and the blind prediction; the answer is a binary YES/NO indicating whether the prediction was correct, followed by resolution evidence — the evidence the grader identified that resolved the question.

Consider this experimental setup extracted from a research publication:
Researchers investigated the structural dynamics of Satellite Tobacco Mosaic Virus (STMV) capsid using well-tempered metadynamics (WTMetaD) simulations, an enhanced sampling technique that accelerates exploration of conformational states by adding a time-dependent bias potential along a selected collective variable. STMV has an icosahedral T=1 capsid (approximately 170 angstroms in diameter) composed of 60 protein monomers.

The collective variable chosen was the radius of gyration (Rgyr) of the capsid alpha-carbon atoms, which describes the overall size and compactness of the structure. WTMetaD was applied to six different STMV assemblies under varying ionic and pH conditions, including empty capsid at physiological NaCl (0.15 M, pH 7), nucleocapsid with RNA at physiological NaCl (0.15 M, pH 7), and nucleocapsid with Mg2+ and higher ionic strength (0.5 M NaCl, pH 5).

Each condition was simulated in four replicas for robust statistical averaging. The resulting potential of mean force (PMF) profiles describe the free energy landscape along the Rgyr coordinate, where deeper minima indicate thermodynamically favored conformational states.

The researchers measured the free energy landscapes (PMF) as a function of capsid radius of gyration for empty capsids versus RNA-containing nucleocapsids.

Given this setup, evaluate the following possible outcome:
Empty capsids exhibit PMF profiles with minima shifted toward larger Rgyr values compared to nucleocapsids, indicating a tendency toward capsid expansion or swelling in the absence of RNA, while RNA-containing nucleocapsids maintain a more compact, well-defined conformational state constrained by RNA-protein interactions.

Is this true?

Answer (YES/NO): NO